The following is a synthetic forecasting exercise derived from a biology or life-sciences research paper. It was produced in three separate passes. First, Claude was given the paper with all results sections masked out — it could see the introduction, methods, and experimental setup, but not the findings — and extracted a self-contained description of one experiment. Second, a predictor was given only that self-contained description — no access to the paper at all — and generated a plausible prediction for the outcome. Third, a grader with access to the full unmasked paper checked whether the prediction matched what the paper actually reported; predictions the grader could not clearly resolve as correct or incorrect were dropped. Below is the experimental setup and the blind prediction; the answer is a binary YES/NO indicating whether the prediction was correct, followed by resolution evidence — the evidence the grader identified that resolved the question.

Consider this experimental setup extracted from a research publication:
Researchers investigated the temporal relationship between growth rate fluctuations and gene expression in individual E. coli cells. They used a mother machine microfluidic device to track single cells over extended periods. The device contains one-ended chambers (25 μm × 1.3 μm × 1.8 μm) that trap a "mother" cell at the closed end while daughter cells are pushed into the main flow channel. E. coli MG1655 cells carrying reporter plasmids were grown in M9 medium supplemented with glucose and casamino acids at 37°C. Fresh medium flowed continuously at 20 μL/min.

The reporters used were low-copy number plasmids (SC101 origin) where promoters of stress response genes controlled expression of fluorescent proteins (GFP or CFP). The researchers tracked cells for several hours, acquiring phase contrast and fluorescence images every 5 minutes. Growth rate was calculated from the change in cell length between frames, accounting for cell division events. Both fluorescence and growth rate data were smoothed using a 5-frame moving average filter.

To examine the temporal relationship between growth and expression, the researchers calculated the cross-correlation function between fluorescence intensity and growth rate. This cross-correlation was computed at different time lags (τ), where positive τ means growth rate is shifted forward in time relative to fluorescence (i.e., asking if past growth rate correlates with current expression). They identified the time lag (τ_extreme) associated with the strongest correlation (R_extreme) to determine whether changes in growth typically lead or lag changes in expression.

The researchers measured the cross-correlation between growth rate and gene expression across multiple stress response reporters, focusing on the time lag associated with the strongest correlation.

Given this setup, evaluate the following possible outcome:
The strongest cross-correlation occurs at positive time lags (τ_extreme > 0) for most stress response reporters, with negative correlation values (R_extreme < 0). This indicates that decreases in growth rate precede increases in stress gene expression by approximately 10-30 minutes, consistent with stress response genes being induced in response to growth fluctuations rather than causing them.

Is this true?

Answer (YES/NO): YES